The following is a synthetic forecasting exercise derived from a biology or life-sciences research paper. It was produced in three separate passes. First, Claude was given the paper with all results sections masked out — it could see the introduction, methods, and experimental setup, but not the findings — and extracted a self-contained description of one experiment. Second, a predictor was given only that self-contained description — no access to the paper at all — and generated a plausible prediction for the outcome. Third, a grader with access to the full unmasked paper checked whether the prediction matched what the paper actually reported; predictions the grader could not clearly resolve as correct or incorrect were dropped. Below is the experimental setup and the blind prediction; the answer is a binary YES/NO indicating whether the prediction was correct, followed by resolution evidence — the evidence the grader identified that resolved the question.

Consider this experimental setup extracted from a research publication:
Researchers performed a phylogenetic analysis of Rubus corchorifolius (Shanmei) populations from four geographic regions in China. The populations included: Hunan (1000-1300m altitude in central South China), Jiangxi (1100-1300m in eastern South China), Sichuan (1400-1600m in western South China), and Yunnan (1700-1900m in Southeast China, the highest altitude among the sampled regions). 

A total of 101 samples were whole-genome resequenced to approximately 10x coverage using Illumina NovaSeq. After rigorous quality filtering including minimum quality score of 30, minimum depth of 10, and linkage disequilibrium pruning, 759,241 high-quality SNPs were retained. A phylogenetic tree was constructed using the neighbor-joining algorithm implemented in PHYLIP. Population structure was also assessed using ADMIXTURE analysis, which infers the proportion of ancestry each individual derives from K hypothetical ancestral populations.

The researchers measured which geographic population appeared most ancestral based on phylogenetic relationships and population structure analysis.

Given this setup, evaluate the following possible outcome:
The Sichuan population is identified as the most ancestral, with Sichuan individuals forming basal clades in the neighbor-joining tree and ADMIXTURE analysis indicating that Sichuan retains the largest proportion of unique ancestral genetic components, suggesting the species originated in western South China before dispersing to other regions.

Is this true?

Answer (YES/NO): NO